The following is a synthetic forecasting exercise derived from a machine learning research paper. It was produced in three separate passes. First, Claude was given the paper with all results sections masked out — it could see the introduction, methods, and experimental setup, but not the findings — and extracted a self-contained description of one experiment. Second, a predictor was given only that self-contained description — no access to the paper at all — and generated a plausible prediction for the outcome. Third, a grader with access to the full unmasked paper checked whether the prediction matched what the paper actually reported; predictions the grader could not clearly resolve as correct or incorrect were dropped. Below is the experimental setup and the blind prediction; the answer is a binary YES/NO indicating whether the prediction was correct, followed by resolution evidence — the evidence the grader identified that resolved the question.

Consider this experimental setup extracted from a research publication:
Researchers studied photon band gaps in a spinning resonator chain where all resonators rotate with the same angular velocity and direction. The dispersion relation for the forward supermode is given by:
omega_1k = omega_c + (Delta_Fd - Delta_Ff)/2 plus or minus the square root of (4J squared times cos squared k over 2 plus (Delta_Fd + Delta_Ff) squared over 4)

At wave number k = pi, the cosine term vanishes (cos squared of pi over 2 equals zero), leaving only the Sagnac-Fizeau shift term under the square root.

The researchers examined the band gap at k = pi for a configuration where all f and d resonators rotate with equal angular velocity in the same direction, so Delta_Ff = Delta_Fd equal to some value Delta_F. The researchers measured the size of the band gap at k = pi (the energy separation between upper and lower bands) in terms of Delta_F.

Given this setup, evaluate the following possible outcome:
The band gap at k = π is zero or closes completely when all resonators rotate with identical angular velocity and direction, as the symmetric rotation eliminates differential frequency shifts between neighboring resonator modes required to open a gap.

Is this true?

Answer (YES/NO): NO